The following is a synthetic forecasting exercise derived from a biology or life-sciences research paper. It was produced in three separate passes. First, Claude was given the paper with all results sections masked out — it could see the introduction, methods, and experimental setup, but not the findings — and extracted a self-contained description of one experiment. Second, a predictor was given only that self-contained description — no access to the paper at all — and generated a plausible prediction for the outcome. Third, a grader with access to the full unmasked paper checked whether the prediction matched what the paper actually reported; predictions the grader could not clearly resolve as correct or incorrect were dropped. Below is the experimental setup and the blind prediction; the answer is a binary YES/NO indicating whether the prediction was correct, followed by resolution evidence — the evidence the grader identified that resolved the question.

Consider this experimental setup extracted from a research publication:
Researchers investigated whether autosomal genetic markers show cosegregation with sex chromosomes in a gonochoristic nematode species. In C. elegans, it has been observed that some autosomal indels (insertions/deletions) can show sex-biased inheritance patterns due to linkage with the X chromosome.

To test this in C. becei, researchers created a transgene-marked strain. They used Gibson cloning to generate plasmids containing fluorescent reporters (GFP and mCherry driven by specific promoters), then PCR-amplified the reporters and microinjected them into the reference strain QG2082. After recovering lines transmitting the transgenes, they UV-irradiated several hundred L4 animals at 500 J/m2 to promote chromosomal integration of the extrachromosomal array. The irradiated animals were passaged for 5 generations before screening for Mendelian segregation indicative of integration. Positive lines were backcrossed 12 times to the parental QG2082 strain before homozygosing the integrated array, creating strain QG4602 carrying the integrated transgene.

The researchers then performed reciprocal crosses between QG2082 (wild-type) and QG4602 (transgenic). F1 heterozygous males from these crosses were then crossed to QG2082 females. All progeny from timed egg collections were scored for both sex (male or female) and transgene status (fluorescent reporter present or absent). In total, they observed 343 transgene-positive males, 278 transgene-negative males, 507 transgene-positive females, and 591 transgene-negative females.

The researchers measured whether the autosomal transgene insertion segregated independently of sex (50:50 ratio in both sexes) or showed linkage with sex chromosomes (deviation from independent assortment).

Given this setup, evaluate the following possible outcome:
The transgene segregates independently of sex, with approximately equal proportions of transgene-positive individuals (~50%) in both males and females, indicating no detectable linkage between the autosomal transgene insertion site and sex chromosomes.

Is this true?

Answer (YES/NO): NO